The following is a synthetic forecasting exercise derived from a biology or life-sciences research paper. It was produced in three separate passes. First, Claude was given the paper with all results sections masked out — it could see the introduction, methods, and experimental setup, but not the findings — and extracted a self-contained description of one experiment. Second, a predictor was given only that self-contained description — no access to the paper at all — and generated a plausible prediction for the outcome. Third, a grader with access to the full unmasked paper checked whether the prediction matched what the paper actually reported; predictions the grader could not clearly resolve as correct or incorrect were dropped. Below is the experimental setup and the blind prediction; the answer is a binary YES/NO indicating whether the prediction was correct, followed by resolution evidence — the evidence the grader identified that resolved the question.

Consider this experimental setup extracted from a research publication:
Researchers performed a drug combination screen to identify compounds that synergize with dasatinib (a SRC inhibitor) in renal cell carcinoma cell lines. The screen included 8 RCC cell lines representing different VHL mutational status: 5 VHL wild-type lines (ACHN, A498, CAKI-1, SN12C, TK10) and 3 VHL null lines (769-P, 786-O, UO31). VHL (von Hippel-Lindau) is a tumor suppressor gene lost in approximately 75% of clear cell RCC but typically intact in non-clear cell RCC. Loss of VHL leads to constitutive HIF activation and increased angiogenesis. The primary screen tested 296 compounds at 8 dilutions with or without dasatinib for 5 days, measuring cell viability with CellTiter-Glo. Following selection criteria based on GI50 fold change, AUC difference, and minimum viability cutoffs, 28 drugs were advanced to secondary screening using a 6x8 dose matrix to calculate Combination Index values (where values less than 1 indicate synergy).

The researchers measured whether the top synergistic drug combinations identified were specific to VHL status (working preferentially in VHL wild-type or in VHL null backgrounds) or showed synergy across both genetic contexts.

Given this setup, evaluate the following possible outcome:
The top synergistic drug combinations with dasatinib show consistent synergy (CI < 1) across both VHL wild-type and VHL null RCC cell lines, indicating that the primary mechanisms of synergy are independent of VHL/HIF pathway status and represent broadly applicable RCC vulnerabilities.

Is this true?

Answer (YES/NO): YES